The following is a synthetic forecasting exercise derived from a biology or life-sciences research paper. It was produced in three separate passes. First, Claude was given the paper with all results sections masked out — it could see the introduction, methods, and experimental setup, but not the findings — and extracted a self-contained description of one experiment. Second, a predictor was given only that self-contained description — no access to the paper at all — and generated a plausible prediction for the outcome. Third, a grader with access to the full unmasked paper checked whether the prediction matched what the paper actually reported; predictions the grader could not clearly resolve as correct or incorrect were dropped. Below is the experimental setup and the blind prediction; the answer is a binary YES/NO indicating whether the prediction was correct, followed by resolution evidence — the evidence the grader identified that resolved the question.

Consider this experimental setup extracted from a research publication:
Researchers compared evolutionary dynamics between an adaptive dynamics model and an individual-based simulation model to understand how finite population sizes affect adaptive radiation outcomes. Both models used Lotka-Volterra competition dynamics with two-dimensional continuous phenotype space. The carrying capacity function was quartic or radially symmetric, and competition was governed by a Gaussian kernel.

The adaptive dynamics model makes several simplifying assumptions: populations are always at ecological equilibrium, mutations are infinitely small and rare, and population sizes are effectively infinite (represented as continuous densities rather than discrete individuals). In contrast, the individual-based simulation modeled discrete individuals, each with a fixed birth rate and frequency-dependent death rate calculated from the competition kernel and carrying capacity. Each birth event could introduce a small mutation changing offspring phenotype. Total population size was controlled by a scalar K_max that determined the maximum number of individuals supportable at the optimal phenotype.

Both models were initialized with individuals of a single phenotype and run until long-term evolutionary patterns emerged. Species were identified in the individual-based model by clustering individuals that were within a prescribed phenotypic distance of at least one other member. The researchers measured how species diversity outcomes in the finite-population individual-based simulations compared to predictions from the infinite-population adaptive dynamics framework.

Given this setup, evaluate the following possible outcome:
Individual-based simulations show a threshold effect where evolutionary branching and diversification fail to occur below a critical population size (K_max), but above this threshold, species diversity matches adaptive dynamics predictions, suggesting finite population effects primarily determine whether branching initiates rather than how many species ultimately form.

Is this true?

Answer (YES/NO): NO